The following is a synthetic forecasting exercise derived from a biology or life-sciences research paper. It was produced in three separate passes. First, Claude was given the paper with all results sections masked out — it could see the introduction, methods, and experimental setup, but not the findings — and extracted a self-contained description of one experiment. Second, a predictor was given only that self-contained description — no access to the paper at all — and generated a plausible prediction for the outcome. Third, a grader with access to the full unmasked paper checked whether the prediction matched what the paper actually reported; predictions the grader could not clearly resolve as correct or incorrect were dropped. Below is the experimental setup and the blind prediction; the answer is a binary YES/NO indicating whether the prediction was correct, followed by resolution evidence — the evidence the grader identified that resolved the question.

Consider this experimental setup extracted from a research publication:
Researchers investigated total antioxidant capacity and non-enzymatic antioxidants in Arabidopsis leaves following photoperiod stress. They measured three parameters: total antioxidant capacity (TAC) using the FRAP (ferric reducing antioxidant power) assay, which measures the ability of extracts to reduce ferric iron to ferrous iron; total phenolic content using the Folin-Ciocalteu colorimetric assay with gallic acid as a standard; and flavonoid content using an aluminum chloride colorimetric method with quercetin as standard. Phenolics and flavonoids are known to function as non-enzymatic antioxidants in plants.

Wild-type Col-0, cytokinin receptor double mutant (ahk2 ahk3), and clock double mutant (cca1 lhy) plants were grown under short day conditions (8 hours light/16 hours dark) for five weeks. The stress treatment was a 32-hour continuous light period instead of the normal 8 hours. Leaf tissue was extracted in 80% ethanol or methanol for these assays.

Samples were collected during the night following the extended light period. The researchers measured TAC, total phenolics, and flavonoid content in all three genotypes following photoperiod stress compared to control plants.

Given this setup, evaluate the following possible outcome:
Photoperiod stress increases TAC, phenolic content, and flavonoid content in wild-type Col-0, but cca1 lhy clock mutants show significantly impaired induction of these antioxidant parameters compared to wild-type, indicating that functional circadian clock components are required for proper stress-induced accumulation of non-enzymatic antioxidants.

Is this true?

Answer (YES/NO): NO